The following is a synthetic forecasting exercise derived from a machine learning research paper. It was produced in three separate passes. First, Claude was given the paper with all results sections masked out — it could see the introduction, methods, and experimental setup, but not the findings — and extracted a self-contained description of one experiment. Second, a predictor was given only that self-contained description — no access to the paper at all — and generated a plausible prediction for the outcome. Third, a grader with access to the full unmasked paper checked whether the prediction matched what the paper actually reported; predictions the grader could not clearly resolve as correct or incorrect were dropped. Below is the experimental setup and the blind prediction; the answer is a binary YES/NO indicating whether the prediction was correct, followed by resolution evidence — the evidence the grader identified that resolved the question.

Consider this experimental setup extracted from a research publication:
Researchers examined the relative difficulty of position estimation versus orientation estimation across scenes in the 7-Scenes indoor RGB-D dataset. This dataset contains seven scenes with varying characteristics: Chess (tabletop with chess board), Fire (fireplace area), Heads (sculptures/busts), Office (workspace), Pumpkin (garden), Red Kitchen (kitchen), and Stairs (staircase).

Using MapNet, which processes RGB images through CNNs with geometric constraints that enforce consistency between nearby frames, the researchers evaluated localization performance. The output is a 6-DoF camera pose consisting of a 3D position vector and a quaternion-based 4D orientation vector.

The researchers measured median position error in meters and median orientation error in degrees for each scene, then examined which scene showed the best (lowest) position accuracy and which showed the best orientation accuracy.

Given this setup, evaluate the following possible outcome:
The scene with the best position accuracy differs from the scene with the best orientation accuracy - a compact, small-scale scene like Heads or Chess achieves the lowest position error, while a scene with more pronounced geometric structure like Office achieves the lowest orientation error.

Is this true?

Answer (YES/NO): NO